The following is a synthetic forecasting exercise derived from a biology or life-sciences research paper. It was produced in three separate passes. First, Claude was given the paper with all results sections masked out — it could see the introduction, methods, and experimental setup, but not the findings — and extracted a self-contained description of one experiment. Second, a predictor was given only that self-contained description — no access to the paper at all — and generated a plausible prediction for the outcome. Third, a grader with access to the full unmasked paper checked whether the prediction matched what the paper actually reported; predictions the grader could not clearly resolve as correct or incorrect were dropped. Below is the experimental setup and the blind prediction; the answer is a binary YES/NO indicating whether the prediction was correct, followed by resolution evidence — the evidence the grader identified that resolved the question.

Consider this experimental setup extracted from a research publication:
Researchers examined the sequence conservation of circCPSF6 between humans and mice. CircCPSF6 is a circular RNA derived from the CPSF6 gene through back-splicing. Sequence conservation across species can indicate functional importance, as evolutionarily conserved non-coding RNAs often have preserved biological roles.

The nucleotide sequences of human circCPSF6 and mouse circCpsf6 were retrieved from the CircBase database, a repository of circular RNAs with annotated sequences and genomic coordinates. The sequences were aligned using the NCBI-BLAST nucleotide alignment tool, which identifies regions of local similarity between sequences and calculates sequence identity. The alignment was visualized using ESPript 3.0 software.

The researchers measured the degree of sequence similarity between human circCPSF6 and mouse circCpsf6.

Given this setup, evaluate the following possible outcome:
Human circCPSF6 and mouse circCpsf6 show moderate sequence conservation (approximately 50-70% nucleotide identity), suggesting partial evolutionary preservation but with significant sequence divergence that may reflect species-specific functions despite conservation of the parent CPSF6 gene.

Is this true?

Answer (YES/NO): NO